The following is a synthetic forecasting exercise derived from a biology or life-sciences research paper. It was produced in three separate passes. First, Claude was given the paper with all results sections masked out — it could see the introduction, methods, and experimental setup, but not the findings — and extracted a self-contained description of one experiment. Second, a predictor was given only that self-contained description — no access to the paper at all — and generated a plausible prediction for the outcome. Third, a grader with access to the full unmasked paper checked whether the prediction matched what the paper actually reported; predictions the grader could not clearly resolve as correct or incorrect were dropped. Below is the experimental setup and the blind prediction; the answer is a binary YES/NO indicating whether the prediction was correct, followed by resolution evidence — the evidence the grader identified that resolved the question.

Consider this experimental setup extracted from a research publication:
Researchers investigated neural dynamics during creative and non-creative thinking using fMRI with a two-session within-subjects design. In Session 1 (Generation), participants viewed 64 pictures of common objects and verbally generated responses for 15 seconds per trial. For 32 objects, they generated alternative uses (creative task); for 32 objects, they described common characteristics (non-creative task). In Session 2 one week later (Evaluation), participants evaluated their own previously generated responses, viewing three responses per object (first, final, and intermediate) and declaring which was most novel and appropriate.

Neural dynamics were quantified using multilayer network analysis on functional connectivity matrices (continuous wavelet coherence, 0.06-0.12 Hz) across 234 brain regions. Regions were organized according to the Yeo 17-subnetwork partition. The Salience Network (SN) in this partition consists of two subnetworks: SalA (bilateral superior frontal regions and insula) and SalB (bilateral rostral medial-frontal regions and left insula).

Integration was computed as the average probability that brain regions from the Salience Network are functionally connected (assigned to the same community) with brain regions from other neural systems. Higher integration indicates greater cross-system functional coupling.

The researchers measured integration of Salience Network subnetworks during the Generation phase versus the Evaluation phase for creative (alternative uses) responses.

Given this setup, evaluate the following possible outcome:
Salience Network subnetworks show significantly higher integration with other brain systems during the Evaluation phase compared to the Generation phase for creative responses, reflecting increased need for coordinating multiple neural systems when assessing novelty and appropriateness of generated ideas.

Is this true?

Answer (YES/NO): YES